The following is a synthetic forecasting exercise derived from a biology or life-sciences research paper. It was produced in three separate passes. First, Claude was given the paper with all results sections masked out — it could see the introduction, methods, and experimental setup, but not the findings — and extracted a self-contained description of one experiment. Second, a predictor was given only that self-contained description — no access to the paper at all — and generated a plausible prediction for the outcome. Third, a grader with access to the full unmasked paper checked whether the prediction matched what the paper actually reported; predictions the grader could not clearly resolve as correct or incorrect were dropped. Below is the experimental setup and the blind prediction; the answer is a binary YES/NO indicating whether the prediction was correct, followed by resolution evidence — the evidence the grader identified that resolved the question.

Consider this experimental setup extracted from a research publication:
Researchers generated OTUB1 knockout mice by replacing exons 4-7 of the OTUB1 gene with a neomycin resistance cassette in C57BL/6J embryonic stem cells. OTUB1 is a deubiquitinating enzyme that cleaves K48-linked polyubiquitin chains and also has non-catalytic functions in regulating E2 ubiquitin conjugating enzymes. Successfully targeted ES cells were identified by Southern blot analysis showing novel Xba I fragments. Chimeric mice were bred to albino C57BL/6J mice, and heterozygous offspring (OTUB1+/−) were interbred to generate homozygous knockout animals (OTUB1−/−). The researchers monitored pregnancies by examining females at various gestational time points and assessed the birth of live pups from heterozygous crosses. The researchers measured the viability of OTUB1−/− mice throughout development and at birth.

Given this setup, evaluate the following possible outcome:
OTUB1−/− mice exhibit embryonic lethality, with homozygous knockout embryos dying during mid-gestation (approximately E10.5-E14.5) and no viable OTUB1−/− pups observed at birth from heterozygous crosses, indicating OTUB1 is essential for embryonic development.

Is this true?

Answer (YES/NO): NO